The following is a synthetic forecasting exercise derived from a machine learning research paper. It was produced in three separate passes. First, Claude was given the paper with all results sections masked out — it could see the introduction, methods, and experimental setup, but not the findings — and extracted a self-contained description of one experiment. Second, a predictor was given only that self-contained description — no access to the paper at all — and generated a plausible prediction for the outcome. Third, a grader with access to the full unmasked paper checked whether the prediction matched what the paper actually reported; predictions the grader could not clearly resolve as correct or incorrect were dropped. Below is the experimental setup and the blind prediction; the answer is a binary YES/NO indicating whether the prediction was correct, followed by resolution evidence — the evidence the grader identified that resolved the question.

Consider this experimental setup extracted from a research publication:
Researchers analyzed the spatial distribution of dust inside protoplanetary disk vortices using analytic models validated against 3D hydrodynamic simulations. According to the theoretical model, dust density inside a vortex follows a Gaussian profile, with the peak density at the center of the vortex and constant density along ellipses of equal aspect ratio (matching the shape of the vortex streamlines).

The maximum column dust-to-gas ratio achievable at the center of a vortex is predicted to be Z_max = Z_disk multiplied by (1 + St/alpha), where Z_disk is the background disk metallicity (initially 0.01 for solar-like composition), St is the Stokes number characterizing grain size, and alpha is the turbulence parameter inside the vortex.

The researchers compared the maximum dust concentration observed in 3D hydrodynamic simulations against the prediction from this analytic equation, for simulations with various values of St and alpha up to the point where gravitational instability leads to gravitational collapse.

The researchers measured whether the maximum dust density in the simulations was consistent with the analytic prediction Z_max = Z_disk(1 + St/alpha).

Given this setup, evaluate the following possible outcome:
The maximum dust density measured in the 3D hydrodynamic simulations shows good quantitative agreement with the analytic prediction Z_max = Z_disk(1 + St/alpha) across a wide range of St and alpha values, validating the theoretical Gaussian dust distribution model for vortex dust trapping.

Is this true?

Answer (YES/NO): YES